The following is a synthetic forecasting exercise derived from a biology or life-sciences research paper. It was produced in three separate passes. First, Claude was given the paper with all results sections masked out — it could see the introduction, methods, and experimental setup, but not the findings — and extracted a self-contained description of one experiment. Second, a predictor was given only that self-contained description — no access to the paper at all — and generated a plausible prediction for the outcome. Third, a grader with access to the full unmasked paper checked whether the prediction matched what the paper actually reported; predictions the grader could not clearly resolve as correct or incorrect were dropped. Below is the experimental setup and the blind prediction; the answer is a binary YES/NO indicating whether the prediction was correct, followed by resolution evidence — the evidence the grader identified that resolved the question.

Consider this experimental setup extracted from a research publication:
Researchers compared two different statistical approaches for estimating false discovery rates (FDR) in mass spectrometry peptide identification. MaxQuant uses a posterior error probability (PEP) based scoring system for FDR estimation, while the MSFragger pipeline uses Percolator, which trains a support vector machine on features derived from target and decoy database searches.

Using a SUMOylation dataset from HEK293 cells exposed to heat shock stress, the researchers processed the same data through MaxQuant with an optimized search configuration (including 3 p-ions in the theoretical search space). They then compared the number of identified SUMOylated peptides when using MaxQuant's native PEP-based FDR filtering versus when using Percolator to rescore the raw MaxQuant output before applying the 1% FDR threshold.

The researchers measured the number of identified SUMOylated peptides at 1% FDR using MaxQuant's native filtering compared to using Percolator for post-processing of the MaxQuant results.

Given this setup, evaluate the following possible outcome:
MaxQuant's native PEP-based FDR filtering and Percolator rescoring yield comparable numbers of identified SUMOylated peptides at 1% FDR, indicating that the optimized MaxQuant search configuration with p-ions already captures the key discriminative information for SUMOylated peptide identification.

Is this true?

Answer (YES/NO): NO